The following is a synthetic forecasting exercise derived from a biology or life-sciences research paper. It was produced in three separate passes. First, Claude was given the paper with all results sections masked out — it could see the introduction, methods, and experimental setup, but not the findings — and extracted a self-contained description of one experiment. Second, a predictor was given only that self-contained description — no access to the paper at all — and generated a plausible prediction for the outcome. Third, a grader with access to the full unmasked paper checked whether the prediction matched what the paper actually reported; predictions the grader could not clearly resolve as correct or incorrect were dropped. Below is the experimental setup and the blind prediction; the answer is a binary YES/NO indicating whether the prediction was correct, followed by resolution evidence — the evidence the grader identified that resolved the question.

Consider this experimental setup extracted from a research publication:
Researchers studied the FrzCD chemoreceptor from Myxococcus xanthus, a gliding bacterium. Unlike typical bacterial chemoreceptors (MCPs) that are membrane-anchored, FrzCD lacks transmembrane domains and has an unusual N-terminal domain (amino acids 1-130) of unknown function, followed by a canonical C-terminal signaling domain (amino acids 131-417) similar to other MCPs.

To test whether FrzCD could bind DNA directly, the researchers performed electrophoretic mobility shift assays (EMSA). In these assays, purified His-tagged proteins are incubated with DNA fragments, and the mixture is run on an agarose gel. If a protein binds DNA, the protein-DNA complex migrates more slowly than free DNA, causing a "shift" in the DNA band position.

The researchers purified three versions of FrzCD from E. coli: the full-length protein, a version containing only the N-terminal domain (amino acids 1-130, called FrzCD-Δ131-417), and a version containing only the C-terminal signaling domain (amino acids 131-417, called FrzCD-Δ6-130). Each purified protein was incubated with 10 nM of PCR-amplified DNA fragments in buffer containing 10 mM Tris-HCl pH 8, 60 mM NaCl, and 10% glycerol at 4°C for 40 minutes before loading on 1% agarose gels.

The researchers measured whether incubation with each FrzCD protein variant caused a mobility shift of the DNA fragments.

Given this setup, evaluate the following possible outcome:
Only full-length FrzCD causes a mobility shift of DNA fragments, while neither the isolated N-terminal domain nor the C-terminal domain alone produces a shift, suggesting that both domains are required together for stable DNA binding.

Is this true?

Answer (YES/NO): NO